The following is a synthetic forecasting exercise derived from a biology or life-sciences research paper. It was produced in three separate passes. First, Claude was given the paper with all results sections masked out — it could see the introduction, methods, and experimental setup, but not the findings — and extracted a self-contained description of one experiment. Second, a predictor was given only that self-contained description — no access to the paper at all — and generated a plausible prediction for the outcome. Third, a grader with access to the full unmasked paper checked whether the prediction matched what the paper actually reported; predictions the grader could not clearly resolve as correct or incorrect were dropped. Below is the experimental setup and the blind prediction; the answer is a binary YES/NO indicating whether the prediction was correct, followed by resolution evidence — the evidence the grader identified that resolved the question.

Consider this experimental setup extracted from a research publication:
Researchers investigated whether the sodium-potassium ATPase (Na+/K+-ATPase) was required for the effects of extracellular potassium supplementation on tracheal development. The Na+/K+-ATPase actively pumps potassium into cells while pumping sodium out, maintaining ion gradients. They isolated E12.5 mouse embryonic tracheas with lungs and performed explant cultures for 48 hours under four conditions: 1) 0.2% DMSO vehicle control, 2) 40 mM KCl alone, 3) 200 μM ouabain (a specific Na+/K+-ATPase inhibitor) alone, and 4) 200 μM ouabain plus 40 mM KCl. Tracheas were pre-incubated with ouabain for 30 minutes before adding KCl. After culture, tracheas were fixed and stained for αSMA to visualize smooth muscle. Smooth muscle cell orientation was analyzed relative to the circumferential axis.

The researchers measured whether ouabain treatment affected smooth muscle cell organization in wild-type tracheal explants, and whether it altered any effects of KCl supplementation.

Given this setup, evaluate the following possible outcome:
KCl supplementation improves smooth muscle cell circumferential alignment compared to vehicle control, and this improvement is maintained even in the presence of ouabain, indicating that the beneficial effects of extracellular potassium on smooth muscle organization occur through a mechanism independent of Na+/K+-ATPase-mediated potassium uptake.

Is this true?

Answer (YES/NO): NO